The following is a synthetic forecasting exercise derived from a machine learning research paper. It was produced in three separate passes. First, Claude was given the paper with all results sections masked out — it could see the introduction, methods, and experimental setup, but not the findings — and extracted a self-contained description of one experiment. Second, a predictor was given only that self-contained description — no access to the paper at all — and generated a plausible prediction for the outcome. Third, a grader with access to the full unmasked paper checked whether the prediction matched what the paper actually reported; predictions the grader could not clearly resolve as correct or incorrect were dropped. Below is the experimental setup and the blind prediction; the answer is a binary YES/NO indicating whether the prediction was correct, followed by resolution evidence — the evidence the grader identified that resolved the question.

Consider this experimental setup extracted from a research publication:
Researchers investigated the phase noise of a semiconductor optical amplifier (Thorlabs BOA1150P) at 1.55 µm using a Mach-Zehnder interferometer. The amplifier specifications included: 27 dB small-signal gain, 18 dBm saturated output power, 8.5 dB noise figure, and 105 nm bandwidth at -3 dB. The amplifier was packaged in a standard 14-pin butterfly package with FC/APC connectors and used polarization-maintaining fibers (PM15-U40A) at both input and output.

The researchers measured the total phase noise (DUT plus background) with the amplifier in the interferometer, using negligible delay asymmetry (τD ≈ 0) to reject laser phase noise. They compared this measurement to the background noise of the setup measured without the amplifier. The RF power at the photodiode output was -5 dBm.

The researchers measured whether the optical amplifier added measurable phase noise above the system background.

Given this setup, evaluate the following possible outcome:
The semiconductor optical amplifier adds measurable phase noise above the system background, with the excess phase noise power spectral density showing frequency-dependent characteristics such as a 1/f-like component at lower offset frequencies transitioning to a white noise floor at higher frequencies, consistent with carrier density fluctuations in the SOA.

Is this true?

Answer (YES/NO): NO